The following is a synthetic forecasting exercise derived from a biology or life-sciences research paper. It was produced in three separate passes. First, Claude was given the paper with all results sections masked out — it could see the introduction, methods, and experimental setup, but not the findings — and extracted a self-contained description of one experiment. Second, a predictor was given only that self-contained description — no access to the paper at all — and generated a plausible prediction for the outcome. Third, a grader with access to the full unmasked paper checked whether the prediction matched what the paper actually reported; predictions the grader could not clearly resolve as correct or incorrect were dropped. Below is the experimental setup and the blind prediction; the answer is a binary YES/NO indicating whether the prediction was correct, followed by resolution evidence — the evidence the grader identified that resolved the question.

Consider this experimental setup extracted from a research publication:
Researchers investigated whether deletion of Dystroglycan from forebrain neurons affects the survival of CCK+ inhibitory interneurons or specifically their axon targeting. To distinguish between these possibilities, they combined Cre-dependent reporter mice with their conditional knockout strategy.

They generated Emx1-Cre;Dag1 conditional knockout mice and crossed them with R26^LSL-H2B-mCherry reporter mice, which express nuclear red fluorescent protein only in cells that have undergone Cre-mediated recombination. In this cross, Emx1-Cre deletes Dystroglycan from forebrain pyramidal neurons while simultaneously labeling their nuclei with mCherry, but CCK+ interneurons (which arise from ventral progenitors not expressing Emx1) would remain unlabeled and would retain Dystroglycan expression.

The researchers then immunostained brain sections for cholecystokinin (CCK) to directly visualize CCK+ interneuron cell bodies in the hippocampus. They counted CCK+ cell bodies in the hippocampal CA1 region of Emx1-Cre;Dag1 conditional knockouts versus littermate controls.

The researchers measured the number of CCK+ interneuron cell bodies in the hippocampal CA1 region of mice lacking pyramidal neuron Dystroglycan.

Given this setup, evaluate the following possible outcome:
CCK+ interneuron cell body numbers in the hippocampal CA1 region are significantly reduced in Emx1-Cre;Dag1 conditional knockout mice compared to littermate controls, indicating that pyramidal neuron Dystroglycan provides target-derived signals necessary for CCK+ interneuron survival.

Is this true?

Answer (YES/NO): NO